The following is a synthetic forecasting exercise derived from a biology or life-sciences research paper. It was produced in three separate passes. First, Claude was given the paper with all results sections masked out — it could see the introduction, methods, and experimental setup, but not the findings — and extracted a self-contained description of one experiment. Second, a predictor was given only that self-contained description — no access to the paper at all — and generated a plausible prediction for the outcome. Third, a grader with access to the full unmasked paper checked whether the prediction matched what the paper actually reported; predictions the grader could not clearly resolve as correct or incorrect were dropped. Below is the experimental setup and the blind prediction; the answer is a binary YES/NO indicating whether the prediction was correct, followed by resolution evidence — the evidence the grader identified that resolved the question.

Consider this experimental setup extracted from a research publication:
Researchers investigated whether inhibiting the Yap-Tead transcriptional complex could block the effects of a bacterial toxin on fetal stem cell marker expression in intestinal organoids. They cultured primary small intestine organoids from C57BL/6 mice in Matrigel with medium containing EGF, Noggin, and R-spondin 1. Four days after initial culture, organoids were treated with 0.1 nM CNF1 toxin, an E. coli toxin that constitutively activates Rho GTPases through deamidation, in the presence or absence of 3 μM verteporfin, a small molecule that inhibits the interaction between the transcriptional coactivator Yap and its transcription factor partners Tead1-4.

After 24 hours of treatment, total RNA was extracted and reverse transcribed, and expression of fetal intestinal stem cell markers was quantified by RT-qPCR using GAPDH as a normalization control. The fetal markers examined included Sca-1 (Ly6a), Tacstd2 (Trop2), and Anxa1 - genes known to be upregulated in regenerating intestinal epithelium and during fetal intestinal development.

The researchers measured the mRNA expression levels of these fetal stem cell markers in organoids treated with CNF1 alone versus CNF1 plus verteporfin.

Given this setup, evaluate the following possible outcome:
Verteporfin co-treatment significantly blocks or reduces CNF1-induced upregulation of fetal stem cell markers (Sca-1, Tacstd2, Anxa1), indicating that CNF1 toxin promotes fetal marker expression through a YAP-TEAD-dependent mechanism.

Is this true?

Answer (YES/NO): NO